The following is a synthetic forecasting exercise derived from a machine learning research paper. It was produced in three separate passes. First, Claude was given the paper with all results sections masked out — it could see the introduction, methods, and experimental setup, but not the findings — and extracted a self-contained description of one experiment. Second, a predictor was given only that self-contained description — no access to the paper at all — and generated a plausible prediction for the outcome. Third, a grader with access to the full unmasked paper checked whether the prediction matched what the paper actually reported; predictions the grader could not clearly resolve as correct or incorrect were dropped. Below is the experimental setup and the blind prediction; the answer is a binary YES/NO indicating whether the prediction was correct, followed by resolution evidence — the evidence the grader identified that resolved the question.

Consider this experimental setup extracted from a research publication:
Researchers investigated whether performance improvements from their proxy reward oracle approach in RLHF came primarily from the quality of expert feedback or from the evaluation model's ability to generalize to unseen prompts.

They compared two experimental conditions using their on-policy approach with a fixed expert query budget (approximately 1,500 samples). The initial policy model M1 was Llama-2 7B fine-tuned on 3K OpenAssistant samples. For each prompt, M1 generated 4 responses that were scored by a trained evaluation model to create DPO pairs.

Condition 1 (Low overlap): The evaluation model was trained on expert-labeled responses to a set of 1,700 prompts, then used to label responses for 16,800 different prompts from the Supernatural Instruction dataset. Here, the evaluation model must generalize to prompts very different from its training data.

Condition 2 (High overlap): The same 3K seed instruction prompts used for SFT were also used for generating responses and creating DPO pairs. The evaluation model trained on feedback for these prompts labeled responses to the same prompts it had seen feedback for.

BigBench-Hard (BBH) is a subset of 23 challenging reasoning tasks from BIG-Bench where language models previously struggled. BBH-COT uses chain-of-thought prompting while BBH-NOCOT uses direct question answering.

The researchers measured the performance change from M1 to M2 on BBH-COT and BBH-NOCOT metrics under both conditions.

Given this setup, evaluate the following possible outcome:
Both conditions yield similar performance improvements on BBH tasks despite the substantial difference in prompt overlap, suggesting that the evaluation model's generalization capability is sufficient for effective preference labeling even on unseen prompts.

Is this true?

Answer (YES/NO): NO